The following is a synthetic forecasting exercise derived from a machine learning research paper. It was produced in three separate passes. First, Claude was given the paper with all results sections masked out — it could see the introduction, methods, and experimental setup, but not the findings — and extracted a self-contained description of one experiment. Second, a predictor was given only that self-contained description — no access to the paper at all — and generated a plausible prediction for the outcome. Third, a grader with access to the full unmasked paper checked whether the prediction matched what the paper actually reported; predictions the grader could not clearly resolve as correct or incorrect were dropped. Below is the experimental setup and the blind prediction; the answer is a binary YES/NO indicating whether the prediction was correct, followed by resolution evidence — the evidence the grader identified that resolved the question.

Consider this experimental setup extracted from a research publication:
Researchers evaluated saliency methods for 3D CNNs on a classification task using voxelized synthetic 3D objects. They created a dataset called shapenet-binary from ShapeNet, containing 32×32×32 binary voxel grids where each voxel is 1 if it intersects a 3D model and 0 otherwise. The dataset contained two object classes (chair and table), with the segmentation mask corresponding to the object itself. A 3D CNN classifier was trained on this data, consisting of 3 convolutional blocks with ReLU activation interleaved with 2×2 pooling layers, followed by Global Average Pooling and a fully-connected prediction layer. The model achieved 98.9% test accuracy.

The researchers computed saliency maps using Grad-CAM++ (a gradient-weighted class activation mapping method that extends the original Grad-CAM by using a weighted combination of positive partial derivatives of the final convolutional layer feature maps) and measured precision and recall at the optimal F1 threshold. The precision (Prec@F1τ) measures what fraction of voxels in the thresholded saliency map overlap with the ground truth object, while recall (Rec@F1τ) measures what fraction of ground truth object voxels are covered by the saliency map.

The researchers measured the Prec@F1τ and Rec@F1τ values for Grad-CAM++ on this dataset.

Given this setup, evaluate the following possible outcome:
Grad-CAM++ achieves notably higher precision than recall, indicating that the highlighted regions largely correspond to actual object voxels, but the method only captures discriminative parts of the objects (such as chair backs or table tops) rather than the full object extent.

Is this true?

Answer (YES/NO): NO